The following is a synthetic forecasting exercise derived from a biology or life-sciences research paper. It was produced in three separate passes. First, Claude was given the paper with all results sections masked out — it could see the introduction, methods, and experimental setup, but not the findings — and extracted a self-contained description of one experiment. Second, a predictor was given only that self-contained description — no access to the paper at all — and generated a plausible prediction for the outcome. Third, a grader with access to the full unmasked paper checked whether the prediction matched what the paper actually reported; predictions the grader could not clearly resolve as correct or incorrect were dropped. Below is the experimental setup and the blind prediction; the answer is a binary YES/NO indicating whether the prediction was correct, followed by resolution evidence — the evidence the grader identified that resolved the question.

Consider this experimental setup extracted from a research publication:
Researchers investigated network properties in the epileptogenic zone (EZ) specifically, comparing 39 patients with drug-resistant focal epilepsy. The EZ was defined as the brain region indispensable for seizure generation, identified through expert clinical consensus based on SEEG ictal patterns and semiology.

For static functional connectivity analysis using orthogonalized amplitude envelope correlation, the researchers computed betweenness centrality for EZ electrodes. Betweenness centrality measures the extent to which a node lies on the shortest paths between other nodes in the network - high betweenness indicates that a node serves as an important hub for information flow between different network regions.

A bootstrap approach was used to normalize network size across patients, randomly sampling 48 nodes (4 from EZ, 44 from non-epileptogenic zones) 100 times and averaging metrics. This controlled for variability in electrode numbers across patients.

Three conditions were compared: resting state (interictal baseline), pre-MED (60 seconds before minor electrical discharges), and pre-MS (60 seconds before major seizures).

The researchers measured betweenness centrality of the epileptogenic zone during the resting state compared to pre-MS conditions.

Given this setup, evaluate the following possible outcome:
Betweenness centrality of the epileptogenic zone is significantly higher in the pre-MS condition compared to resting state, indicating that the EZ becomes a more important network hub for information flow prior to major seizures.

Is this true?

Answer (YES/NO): NO